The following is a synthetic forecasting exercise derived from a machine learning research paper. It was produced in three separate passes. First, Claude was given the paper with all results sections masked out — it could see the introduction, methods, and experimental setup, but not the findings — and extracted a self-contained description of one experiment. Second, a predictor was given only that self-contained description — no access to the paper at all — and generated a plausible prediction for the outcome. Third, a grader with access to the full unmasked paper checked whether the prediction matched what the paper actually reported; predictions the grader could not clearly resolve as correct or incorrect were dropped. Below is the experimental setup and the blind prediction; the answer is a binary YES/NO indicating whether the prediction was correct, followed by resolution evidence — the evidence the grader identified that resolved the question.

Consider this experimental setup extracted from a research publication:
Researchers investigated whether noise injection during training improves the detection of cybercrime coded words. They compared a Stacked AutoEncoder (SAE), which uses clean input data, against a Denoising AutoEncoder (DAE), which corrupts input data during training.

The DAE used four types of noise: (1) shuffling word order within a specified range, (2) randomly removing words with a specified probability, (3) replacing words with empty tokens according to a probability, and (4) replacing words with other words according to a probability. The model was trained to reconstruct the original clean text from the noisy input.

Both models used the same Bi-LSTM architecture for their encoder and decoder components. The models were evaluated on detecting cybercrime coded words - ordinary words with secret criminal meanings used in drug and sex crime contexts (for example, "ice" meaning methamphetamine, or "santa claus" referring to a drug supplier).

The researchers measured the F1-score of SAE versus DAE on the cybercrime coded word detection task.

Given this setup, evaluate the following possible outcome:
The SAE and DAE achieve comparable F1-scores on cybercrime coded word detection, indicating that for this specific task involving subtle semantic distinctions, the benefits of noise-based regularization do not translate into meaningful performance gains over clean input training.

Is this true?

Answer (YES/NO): NO